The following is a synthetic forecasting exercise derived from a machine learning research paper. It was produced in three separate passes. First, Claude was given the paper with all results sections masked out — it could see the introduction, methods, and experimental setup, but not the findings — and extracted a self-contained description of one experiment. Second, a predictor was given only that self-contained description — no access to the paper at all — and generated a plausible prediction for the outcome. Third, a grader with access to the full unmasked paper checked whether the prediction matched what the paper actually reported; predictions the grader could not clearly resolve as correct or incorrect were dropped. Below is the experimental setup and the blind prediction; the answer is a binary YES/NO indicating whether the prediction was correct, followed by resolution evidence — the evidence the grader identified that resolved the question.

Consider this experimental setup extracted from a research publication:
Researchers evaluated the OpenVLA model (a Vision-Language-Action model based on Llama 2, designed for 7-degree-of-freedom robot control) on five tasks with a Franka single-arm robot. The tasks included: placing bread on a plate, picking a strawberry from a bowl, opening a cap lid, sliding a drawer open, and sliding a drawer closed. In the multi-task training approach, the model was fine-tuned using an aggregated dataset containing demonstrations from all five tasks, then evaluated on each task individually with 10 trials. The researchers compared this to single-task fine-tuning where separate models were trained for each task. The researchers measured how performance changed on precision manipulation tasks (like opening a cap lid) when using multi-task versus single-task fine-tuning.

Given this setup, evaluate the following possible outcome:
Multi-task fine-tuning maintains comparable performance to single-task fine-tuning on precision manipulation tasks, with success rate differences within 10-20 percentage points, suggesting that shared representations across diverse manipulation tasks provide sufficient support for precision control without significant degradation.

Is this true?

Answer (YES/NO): NO